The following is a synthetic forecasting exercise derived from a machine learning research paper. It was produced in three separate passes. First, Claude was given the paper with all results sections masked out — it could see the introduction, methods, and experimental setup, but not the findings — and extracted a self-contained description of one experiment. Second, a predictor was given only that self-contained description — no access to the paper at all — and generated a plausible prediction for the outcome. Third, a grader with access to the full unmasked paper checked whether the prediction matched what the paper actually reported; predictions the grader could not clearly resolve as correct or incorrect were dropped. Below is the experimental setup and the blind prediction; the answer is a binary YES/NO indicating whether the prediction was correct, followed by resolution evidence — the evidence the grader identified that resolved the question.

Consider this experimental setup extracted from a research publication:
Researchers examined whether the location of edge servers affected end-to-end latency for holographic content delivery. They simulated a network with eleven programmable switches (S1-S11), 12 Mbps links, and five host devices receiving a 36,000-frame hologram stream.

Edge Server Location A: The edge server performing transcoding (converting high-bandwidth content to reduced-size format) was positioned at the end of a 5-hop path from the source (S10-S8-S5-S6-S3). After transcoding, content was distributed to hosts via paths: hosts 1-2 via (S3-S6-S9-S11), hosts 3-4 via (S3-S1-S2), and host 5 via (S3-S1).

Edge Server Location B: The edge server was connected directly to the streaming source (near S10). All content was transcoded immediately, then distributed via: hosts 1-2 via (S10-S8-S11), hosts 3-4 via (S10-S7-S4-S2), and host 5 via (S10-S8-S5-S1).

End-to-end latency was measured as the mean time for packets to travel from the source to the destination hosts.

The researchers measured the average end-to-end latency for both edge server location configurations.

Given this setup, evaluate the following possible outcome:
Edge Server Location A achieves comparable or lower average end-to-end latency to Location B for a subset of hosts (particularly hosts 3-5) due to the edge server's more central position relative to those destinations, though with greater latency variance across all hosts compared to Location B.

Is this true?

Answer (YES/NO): NO